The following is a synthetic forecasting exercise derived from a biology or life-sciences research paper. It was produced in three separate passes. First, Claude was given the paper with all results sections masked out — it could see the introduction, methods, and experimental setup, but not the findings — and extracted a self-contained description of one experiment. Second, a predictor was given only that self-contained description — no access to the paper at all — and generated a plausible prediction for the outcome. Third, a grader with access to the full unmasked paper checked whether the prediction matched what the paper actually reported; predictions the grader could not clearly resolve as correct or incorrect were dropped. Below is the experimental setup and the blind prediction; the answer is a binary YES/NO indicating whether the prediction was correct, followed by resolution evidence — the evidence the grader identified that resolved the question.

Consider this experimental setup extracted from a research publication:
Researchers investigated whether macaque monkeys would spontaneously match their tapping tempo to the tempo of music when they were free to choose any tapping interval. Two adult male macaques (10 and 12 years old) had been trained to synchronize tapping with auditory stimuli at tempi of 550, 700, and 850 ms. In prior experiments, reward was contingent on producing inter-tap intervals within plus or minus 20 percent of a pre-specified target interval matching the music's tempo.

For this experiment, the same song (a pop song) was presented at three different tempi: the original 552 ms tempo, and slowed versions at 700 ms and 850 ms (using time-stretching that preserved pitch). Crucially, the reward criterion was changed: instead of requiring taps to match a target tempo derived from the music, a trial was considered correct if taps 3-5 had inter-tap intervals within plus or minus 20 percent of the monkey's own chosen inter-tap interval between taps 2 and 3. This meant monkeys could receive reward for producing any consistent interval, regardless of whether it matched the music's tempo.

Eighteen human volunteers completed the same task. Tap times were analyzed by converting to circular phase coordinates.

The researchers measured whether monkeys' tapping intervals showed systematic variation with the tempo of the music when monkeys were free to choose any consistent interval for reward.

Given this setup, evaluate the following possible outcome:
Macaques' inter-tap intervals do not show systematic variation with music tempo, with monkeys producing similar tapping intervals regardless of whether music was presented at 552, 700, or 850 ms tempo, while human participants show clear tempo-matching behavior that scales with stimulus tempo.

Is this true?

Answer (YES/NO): NO